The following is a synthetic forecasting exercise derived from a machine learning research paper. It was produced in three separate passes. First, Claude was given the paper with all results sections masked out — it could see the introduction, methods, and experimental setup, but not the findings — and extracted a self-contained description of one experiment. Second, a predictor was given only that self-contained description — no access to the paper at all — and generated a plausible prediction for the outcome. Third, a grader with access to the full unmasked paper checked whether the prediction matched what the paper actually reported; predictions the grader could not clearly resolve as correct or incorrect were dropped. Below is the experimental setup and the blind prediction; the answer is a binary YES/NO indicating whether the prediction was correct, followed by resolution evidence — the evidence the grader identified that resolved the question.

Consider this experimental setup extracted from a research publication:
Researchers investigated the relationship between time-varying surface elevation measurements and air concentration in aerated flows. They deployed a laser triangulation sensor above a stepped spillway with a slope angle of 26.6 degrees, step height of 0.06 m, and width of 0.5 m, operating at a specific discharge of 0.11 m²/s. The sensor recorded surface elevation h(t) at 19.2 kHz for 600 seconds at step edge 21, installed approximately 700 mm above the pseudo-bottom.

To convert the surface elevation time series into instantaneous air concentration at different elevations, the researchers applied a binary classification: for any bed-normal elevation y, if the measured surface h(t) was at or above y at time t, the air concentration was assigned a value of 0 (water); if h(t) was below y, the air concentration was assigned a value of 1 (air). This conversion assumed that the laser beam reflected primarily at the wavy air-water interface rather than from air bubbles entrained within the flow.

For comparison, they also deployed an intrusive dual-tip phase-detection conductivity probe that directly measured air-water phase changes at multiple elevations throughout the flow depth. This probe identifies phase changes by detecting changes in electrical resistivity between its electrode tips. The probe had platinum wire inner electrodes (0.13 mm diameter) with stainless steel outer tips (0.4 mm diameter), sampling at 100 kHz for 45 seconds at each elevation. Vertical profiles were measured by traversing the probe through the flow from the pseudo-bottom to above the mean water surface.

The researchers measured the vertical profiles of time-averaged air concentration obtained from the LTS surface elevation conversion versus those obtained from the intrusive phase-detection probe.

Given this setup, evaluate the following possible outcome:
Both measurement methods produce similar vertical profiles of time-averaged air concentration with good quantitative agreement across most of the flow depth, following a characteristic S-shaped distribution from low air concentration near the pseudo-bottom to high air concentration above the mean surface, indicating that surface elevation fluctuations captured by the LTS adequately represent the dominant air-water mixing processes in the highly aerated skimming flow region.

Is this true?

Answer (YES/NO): NO